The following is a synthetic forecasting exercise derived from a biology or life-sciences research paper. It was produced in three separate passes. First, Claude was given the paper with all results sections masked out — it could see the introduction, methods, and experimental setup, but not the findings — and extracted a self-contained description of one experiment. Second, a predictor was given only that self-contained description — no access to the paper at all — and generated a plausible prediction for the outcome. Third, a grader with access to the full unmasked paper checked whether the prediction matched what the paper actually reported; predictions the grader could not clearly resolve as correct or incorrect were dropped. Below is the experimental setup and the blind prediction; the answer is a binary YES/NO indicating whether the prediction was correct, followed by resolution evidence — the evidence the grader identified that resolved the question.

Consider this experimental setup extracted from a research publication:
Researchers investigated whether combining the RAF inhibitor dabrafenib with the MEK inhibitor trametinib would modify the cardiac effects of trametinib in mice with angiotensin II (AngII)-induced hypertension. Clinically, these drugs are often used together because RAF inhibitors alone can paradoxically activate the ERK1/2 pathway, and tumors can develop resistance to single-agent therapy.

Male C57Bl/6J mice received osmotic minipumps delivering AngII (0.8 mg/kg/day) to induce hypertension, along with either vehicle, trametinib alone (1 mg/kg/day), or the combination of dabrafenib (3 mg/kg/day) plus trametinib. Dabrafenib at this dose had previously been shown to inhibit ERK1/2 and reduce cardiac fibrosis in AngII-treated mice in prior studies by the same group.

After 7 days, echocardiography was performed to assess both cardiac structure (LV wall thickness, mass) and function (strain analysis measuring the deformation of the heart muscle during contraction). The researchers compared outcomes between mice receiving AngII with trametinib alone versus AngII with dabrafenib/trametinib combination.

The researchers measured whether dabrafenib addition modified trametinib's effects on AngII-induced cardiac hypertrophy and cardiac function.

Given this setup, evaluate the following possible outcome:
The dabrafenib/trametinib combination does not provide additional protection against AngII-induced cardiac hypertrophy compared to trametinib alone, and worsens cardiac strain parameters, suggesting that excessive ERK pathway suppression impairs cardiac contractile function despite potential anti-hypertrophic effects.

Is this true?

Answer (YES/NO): NO